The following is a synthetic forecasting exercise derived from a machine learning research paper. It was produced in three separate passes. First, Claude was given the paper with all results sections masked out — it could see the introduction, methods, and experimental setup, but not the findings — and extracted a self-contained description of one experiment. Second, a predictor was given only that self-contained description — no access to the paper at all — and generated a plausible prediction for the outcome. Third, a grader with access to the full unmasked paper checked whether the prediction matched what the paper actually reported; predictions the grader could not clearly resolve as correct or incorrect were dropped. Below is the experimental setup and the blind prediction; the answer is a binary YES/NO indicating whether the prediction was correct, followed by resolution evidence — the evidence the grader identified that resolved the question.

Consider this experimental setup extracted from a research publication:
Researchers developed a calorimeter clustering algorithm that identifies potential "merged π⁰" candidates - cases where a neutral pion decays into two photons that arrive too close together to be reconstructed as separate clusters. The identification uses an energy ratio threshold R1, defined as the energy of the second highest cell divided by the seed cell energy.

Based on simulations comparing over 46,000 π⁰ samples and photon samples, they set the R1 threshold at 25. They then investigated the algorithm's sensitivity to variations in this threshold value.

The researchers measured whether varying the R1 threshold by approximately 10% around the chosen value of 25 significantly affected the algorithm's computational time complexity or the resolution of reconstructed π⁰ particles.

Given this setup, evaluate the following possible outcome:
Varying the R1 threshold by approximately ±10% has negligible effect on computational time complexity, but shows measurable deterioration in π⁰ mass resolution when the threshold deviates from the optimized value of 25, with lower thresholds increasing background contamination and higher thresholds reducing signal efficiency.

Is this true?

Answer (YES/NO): NO